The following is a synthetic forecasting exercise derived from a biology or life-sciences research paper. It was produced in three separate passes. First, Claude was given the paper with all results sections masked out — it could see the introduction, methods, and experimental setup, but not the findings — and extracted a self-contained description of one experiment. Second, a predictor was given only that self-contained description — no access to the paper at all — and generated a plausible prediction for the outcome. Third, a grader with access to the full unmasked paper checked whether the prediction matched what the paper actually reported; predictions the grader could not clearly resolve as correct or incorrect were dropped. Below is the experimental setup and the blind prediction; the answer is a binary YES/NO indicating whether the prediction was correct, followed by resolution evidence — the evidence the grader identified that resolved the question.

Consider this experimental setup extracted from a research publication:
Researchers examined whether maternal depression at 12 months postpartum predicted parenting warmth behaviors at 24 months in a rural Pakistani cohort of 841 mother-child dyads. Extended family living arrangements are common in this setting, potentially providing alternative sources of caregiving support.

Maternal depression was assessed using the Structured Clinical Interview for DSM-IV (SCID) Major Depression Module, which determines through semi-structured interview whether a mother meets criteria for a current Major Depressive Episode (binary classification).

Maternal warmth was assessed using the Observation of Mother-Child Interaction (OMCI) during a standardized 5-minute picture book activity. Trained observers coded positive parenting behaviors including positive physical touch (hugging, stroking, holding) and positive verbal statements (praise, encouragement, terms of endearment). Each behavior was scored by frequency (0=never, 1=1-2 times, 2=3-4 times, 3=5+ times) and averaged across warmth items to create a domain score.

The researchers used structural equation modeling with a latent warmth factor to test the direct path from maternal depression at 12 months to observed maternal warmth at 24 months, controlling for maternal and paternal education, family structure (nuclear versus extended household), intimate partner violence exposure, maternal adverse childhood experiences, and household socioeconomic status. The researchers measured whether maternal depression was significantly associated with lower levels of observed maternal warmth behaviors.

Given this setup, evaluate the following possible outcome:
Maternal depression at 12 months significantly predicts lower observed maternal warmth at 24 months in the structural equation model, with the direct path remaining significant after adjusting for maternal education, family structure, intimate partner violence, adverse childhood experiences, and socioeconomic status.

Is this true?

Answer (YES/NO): NO